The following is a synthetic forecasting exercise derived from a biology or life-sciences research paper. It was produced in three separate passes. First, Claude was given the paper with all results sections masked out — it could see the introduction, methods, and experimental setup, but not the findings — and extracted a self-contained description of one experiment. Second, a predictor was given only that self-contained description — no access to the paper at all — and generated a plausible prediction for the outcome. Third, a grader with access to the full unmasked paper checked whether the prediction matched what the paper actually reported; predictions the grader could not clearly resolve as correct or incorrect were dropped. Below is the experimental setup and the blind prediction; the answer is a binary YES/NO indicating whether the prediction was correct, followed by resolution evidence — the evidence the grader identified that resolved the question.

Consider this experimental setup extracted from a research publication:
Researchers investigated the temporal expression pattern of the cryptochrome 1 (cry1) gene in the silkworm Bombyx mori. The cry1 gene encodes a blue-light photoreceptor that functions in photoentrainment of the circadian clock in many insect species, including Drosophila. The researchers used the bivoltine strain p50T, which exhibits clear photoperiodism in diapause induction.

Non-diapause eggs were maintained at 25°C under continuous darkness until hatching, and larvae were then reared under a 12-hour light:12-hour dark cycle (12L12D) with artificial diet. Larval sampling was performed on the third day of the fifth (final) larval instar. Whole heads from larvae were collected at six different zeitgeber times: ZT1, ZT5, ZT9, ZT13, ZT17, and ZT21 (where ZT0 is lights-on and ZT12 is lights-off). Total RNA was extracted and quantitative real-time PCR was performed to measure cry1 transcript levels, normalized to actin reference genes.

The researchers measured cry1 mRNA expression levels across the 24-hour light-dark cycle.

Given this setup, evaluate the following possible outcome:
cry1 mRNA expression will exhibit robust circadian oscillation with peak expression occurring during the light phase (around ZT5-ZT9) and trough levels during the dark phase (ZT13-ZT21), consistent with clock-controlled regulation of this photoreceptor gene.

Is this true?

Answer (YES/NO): NO